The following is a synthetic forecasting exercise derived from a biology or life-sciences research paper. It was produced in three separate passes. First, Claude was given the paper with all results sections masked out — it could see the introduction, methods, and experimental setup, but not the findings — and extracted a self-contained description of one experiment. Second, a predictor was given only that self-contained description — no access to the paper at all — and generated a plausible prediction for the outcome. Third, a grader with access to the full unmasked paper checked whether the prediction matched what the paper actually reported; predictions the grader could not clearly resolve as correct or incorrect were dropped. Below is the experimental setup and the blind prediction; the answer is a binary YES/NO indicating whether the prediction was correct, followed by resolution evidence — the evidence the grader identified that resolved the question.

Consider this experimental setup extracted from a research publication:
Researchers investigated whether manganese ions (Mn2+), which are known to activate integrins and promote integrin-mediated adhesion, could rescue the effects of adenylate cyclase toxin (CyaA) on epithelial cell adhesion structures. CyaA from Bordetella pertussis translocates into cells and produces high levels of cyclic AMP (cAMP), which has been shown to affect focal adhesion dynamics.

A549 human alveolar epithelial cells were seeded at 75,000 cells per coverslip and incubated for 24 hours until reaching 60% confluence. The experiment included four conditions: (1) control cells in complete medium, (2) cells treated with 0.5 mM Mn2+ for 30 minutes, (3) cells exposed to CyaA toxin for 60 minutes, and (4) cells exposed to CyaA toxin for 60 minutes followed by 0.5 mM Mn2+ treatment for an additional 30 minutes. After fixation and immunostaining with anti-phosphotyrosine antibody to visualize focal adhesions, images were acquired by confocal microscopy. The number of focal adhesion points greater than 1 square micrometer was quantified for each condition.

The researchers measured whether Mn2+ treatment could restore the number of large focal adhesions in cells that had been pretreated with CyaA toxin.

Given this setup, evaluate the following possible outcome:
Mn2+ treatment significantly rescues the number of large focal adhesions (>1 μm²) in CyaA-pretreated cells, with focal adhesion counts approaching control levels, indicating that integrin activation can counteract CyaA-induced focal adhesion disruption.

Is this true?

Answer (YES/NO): NO